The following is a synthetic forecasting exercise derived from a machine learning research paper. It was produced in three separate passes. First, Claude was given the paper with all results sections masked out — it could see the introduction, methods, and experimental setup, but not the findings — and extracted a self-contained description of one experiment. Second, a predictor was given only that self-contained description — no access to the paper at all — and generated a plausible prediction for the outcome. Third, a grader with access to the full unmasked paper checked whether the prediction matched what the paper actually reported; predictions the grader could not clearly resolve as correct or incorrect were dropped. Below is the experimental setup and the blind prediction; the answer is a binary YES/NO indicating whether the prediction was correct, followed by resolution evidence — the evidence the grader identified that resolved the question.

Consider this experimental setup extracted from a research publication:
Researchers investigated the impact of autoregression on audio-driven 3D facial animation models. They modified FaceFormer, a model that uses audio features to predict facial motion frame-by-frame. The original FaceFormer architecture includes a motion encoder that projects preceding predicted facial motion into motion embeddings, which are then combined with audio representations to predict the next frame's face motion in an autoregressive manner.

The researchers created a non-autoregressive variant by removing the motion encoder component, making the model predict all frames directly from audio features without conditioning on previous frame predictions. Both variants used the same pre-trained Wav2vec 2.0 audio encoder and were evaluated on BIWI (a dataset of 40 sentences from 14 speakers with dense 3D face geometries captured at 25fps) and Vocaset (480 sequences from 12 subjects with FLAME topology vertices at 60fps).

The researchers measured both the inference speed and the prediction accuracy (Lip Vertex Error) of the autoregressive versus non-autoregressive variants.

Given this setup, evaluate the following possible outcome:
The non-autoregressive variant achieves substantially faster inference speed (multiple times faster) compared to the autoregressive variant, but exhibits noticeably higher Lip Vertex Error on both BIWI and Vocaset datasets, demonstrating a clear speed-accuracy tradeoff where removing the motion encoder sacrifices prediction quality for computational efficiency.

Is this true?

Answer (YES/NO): NO